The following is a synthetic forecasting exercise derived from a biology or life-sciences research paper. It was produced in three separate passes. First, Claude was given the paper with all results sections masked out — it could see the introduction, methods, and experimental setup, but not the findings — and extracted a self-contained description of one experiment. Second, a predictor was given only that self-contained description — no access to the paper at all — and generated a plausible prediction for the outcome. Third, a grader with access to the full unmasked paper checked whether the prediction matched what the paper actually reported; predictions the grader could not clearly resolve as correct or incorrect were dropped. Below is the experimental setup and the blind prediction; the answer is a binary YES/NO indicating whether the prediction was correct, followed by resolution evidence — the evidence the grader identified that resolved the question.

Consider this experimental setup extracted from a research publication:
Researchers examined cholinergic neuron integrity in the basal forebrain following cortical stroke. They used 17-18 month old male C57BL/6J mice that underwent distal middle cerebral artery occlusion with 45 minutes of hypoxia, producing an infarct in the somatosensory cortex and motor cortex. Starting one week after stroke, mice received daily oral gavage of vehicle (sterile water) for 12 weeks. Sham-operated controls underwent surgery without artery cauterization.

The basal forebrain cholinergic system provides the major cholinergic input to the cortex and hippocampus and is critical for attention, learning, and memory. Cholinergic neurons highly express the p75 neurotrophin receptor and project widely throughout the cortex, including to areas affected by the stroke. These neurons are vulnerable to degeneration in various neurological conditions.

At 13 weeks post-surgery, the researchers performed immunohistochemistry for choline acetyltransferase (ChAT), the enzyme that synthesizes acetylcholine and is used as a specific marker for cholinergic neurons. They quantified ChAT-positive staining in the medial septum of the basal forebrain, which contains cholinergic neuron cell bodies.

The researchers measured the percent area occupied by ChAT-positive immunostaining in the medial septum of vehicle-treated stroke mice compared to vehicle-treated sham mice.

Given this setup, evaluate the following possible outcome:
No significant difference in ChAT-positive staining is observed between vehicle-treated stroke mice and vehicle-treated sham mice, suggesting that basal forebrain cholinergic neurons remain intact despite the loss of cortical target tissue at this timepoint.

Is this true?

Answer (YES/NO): NO